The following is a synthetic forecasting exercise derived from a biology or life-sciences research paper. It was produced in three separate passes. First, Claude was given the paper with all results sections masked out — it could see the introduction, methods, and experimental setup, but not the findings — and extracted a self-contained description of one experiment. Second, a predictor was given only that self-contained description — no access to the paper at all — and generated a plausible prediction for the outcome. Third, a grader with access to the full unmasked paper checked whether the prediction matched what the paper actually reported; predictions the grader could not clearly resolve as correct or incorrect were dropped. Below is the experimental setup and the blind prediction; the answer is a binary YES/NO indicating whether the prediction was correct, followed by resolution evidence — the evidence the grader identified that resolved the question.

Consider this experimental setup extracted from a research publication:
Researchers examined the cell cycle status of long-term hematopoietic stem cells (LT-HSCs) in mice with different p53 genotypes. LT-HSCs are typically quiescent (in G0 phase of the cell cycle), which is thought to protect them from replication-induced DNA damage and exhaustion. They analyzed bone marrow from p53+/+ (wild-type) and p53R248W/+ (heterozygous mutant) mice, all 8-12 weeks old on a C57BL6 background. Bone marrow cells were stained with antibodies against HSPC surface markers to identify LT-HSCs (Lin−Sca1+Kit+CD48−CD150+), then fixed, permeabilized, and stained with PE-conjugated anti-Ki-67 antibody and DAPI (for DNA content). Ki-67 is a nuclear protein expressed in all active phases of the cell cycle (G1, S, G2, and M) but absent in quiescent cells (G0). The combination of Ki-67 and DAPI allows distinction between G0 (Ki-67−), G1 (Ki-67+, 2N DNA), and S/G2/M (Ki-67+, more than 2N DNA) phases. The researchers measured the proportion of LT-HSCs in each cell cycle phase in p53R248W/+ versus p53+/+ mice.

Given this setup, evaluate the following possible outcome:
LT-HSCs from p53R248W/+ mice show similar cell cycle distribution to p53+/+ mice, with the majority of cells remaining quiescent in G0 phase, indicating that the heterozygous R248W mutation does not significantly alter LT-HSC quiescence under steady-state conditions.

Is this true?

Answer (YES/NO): YES